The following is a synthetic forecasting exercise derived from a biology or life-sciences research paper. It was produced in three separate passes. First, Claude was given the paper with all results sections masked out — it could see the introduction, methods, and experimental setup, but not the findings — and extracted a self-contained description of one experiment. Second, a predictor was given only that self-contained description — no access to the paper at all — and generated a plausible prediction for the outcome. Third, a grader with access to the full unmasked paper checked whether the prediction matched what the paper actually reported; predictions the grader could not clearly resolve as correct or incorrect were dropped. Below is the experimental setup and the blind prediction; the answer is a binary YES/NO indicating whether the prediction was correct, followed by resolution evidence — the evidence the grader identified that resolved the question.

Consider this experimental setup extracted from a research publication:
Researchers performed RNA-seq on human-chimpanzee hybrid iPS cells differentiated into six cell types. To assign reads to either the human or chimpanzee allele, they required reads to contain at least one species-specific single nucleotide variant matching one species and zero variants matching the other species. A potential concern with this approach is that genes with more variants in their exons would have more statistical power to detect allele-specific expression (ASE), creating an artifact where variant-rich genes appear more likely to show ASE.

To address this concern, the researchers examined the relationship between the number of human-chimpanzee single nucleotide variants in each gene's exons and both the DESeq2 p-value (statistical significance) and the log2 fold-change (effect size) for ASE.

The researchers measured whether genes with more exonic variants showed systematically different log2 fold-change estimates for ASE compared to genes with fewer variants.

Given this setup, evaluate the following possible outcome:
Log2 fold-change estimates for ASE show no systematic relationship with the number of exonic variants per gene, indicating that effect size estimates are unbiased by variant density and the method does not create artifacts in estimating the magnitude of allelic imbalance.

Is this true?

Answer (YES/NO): NO